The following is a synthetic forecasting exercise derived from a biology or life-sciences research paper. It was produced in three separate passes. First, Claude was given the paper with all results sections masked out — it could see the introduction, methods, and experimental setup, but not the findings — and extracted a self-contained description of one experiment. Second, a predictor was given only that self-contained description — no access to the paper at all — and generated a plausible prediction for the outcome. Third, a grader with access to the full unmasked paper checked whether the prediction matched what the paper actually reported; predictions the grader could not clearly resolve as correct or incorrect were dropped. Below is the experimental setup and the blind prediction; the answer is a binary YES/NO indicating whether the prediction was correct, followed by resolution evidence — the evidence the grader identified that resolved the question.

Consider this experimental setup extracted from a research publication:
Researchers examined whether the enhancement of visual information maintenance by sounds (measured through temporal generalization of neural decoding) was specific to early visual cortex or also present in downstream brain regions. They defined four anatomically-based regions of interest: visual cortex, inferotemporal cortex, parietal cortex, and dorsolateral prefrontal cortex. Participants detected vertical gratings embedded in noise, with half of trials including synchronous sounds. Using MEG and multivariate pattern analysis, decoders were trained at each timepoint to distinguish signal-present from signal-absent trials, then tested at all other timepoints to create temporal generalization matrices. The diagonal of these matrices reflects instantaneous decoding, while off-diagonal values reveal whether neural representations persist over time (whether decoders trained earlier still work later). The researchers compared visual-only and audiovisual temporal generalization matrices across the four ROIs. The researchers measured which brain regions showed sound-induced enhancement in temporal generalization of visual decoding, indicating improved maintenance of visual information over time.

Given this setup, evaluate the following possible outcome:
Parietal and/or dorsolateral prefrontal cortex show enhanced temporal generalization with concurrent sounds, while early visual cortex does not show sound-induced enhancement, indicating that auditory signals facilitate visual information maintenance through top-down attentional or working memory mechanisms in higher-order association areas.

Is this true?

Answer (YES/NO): NO